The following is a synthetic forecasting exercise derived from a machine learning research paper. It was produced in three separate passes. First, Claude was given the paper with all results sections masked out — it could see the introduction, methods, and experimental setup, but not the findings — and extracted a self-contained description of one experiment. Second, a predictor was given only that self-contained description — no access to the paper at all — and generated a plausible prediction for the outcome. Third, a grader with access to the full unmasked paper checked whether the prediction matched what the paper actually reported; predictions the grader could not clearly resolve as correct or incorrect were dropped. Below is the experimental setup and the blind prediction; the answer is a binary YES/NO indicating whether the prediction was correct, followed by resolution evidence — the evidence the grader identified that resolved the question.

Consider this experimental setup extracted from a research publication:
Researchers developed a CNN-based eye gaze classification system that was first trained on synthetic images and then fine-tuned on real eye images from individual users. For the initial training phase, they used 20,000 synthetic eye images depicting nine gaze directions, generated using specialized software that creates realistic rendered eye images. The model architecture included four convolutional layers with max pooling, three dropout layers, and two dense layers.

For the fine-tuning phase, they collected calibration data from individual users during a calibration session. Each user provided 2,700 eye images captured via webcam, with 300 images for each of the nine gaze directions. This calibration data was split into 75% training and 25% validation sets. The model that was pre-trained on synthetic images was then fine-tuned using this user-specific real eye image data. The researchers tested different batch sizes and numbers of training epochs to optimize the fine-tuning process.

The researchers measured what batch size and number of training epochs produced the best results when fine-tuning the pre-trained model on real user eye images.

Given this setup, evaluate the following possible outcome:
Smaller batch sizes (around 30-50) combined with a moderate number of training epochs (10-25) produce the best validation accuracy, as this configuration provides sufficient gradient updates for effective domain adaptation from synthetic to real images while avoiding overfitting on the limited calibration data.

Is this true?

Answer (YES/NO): NO